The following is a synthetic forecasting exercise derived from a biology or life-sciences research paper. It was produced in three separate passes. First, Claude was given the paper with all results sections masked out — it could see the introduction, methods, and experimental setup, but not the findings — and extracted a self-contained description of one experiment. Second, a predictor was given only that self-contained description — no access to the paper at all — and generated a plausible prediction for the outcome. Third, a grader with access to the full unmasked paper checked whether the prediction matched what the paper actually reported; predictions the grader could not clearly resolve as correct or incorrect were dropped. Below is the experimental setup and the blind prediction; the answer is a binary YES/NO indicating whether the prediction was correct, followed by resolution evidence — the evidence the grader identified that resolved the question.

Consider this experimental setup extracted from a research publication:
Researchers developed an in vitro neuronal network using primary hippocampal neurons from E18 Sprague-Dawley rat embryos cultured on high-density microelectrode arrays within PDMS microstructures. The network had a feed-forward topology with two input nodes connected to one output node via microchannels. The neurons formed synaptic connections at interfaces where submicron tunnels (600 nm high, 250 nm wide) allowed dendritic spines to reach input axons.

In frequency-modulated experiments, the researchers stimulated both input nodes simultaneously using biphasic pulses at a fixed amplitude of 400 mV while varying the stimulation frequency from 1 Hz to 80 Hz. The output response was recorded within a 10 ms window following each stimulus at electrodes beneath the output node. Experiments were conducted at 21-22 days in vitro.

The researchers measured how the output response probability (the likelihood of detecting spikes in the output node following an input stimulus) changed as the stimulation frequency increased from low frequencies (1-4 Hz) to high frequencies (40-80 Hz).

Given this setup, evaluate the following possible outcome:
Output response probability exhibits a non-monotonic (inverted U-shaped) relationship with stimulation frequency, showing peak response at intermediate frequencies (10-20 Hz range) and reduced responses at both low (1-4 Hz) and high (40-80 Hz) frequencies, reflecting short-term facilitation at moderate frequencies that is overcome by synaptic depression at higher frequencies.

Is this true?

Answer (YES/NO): NO